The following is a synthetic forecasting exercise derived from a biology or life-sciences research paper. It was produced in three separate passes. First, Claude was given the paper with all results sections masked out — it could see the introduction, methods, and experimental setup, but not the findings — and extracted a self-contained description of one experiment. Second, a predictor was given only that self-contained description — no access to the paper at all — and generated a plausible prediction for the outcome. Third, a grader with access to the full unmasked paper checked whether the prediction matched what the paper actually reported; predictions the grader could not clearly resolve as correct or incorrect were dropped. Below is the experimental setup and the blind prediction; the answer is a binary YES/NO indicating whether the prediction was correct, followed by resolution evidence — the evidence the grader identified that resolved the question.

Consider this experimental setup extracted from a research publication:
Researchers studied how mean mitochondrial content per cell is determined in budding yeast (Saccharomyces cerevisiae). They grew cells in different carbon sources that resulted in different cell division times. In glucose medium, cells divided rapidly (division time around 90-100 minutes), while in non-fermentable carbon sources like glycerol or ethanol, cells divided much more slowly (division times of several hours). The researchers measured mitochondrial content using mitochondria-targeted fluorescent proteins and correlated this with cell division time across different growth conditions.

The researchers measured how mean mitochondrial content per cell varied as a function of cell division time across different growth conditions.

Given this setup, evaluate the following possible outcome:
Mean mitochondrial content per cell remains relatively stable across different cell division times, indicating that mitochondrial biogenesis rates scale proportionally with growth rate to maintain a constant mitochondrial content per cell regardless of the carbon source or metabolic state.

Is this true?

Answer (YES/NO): NO